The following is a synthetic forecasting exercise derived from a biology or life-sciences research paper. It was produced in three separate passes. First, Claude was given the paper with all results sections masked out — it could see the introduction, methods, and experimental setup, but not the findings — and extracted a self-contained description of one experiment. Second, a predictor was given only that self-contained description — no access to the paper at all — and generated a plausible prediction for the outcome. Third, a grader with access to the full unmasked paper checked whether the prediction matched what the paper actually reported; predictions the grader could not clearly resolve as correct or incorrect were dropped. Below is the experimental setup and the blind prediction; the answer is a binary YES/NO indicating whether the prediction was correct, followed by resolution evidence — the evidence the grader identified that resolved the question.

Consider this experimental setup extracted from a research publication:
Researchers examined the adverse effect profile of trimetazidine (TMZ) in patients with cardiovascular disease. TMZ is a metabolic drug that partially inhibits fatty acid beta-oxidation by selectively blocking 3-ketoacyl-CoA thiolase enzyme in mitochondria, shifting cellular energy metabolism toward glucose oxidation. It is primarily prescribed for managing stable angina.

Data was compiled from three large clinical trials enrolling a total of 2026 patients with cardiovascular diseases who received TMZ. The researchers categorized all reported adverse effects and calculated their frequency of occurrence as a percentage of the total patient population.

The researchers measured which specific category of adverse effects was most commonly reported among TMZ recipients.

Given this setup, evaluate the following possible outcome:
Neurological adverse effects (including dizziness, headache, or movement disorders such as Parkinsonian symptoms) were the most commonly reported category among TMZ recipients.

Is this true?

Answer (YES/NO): NO